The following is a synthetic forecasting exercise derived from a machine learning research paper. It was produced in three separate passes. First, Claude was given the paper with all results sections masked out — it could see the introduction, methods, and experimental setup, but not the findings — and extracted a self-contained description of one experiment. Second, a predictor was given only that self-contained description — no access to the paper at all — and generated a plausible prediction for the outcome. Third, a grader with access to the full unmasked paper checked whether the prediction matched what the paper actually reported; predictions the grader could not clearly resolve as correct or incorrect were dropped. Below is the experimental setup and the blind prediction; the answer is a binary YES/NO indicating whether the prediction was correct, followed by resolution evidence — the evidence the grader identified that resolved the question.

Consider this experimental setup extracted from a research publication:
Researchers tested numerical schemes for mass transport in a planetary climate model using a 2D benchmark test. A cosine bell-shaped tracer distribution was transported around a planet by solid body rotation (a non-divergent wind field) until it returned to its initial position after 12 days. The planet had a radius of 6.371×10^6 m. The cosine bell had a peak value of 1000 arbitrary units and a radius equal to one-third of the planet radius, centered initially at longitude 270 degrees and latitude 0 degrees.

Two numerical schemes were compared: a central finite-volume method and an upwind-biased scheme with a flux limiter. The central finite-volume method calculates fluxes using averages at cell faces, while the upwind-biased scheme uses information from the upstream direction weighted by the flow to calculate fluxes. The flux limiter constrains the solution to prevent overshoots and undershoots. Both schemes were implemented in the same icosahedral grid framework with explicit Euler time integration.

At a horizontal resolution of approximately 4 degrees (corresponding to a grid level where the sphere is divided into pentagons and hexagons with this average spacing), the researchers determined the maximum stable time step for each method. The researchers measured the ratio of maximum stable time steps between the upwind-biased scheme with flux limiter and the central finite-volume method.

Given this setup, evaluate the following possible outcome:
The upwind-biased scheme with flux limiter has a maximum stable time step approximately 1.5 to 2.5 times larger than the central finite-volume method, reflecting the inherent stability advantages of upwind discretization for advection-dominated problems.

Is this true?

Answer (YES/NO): NO